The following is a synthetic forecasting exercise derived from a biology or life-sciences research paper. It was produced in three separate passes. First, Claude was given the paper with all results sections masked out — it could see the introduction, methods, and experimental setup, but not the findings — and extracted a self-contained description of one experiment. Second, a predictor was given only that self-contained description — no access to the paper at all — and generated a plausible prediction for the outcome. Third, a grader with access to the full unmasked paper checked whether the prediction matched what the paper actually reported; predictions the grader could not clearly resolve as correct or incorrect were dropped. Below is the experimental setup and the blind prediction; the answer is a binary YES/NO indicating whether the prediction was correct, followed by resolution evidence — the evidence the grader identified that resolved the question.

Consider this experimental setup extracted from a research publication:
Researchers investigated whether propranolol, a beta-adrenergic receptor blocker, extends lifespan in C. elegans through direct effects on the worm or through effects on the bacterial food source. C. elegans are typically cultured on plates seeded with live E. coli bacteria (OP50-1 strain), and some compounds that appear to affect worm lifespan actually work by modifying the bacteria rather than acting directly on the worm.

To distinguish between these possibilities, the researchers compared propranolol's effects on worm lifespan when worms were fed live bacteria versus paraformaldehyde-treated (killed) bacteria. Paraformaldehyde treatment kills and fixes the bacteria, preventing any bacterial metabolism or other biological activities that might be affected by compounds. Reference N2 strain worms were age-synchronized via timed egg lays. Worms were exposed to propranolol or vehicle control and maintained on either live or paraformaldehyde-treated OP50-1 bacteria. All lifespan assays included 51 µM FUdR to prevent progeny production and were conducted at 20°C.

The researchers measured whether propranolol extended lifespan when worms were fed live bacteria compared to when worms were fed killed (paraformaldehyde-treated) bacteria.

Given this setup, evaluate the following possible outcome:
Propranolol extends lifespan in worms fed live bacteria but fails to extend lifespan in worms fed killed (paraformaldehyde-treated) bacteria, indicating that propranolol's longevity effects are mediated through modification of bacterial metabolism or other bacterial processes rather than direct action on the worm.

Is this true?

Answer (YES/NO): YES